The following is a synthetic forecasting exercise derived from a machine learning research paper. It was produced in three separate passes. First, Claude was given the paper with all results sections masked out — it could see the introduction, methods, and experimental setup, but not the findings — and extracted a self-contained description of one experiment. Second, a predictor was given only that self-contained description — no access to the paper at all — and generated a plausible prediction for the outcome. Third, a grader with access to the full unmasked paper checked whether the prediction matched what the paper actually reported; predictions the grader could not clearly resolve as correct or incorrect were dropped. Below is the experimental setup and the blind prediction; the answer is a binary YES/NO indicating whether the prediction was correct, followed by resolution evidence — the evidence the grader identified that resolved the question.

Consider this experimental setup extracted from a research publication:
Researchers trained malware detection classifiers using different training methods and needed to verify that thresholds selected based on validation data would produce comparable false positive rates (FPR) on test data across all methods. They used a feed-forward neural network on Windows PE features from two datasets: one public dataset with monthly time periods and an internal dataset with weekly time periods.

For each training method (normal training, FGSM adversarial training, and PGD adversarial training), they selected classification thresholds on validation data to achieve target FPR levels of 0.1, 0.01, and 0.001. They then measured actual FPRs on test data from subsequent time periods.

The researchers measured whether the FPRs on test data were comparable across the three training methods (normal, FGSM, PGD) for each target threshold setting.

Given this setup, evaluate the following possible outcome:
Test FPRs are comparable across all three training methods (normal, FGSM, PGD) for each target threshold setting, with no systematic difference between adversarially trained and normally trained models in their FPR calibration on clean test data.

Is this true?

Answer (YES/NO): YES